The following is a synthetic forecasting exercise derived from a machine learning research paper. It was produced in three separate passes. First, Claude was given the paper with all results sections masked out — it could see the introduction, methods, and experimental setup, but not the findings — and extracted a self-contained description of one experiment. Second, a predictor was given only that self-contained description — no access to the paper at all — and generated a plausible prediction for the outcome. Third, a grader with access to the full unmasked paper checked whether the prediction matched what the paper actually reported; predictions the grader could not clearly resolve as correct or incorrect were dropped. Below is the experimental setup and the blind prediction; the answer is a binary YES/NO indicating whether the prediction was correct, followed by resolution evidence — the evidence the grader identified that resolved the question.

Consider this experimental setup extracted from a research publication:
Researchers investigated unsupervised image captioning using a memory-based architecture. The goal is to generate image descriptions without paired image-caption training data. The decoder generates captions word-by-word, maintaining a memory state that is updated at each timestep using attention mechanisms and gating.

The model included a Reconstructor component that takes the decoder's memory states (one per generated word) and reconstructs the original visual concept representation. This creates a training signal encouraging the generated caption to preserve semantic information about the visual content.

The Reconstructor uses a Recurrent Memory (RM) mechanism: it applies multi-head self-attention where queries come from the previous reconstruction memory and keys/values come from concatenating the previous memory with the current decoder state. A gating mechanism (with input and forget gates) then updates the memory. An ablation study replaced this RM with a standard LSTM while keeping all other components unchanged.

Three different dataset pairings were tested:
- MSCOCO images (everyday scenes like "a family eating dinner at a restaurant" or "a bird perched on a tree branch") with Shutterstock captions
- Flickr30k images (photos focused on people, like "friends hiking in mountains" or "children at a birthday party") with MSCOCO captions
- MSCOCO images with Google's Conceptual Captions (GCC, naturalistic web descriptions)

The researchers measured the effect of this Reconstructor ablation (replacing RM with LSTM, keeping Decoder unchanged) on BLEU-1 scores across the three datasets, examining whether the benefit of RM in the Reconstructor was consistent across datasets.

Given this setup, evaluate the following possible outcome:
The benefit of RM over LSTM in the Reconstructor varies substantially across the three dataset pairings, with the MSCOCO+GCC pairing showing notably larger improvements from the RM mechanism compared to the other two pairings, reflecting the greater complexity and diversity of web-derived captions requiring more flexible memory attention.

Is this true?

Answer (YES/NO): NO